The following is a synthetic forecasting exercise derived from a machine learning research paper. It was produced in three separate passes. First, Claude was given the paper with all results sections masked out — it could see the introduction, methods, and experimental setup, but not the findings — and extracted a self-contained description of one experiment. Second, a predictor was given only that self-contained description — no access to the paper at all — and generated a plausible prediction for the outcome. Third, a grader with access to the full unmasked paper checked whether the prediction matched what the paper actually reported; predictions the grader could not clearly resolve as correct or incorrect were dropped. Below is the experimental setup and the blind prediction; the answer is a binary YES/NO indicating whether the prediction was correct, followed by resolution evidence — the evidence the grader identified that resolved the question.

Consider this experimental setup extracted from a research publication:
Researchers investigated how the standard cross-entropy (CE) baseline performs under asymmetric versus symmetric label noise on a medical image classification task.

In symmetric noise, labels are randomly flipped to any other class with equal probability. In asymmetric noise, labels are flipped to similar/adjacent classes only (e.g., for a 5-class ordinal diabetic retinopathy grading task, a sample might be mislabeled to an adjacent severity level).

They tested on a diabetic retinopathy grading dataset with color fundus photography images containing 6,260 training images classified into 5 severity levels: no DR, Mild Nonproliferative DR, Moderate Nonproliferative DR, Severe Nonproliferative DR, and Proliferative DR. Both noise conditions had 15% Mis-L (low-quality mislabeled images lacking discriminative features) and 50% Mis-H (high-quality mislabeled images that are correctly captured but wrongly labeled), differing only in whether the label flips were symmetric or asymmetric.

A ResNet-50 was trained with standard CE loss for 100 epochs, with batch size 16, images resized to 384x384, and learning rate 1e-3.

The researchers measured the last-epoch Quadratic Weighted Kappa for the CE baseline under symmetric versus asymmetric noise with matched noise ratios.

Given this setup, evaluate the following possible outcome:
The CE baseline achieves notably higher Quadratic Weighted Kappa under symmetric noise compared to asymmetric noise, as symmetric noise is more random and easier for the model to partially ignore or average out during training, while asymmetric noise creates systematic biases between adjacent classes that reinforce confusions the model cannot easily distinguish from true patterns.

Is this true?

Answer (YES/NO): NO